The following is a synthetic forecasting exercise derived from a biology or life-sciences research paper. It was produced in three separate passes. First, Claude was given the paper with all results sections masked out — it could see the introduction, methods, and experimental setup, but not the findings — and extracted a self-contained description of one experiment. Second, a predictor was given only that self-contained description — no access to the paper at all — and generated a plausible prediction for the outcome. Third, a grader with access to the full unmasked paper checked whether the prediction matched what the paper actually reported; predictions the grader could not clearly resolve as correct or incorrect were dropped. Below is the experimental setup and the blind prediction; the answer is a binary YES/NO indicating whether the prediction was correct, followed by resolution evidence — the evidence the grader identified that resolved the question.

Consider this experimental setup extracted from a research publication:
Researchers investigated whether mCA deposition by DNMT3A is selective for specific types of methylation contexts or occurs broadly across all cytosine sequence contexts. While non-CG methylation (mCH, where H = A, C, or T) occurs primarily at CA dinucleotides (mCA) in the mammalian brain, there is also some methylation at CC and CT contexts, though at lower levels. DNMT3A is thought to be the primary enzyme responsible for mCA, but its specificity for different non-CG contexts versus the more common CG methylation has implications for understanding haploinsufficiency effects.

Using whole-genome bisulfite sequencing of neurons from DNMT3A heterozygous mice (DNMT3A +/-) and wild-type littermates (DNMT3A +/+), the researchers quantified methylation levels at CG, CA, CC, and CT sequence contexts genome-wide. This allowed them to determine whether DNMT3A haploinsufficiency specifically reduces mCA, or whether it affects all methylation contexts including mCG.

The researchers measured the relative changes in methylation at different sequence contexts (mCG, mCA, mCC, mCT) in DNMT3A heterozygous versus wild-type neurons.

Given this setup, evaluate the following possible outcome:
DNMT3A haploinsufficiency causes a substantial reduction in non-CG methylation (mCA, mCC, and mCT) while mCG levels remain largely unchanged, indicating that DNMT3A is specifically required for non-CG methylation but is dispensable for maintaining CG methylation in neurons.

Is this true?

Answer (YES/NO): YES